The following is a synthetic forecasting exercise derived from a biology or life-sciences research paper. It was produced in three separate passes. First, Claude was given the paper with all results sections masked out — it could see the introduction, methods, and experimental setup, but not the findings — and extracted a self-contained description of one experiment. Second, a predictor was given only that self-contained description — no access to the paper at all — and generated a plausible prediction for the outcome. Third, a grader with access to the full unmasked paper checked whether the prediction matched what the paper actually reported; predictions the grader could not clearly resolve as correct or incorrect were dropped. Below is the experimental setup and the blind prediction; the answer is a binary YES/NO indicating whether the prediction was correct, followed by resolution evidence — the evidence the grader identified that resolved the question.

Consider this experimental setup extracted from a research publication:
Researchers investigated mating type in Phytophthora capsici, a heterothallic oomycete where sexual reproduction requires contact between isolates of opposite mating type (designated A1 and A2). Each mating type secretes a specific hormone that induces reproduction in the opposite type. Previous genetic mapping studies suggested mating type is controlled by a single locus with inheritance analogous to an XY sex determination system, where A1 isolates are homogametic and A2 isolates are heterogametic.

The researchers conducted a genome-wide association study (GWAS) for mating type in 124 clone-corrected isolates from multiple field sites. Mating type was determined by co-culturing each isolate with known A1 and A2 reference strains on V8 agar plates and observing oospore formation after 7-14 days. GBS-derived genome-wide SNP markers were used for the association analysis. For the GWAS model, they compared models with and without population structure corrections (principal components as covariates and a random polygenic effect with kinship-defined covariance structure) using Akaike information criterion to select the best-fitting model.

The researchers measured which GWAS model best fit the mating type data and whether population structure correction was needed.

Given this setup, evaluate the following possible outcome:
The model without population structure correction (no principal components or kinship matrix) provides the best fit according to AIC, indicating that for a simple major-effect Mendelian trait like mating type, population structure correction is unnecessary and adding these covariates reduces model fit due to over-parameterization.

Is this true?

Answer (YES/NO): YES